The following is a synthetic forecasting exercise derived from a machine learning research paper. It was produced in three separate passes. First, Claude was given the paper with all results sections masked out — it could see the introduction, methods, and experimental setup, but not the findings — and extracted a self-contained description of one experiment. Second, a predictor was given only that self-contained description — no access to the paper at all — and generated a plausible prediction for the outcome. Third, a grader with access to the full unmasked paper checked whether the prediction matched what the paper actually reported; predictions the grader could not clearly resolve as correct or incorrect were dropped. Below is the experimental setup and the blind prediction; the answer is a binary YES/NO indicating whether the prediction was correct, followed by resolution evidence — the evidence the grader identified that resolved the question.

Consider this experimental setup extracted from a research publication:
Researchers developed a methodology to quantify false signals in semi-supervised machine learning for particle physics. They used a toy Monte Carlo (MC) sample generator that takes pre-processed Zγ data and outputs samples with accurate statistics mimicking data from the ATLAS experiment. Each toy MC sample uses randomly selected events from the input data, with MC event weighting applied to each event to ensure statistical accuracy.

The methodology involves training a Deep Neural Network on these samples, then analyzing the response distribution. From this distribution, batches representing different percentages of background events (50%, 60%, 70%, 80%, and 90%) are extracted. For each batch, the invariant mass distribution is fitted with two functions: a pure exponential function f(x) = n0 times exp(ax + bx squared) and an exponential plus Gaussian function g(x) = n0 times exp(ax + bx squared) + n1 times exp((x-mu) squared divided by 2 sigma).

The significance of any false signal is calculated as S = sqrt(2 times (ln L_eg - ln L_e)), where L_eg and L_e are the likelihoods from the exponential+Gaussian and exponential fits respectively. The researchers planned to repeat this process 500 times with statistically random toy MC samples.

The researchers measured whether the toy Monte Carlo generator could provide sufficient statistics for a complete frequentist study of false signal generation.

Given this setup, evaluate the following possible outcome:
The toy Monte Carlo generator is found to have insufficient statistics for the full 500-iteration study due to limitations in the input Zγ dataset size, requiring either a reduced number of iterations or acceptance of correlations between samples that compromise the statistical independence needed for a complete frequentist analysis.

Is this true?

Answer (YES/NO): NO